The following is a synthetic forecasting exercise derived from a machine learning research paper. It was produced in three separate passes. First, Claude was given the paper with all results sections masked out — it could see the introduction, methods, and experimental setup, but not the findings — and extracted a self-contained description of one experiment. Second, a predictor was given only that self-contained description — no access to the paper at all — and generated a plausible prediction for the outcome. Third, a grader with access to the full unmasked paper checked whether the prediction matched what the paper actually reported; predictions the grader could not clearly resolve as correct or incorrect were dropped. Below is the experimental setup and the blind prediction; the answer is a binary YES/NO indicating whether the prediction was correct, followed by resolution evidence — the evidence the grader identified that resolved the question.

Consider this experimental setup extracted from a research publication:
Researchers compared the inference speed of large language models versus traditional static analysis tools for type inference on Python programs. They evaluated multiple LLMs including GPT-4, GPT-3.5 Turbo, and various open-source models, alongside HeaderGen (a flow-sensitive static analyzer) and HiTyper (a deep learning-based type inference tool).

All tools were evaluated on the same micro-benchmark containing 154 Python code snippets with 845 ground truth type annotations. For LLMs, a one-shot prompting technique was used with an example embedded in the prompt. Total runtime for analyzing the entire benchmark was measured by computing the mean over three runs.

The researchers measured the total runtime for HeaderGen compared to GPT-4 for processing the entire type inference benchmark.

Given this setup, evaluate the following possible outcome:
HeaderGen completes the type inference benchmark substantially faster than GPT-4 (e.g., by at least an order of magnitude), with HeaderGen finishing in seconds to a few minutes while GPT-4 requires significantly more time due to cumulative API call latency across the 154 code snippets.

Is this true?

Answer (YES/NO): YES